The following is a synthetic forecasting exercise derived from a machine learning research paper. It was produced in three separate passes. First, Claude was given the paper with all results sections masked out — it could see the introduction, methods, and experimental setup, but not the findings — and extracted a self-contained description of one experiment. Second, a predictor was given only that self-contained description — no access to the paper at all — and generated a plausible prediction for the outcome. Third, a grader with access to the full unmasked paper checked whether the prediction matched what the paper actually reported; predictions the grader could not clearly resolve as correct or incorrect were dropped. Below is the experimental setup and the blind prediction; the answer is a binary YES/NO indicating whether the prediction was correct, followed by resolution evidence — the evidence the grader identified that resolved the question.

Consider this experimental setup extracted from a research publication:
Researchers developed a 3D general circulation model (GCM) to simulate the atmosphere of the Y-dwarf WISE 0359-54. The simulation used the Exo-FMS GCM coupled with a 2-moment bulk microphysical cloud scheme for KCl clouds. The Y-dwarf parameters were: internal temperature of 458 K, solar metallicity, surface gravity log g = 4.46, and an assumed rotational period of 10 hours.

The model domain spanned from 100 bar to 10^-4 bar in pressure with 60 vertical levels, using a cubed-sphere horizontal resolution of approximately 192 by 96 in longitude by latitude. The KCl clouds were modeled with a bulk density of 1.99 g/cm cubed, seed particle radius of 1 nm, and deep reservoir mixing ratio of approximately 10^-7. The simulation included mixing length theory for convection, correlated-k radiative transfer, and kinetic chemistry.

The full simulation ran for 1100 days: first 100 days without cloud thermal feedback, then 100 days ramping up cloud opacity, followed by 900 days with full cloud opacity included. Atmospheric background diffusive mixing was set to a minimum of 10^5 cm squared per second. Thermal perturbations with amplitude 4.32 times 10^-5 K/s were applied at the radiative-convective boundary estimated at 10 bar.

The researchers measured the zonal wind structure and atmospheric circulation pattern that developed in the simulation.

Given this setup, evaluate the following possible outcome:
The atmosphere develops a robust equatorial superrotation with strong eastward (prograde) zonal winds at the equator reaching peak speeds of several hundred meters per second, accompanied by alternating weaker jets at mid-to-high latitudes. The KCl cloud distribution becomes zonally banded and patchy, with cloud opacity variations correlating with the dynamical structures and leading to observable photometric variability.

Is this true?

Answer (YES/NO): NO